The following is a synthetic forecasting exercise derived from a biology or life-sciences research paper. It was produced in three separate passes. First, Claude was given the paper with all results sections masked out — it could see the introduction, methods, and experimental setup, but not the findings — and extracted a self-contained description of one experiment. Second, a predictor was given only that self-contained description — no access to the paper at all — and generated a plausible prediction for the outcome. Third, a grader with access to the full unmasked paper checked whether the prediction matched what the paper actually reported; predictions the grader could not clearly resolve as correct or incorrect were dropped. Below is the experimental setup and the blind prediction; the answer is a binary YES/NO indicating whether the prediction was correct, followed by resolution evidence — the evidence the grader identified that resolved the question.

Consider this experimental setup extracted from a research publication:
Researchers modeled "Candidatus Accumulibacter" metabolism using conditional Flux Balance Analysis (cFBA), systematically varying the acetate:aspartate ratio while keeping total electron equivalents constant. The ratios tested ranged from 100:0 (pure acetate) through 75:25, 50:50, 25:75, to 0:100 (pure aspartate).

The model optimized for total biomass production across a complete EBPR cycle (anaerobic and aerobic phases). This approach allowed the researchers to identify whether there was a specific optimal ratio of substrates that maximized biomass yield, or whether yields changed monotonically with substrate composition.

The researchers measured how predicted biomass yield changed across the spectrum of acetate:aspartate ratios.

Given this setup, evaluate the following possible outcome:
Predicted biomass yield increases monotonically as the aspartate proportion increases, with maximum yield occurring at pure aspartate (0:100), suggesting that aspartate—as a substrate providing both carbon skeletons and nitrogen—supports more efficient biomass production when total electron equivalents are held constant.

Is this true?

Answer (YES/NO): NO